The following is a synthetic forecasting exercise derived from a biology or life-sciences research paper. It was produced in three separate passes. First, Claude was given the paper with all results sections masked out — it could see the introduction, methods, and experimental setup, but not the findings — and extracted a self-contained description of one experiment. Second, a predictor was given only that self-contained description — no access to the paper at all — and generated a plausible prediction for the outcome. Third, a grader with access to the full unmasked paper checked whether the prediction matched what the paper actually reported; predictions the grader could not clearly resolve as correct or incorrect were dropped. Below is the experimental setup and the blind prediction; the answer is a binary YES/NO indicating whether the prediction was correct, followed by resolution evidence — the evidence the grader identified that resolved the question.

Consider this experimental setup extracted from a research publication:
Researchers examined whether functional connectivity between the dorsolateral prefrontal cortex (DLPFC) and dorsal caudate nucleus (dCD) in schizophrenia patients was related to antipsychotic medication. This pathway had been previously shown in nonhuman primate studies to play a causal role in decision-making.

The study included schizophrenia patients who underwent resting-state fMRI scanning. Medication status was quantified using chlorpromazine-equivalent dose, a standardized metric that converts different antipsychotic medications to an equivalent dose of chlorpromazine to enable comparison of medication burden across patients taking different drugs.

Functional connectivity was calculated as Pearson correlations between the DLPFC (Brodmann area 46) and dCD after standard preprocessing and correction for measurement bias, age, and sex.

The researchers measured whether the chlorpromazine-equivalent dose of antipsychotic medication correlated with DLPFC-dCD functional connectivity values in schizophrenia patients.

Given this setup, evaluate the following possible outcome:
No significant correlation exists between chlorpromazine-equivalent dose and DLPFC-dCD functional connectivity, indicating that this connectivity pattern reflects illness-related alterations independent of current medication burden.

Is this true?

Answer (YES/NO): NO